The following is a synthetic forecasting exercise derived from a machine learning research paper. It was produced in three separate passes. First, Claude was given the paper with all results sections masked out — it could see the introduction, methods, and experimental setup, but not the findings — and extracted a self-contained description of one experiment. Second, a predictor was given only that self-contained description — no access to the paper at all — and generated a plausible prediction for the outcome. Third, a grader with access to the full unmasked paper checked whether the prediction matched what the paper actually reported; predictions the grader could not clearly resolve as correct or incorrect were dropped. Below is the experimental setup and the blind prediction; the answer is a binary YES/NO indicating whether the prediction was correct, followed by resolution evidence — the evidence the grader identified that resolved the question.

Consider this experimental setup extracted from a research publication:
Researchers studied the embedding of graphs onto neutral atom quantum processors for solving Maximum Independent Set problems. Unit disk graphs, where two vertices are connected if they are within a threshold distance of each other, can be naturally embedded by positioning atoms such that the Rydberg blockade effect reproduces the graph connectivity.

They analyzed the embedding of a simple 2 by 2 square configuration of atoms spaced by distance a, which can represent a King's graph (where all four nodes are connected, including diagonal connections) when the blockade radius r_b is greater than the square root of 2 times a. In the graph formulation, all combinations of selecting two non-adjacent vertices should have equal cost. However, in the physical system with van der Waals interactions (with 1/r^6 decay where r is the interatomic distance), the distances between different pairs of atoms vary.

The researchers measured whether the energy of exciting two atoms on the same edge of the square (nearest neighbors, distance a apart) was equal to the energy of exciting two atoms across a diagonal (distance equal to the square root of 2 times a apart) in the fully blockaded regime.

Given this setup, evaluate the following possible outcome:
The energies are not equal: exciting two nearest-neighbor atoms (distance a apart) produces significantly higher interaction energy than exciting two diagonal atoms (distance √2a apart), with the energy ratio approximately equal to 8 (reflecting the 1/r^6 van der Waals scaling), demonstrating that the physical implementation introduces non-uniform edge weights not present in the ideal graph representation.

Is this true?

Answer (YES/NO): YES